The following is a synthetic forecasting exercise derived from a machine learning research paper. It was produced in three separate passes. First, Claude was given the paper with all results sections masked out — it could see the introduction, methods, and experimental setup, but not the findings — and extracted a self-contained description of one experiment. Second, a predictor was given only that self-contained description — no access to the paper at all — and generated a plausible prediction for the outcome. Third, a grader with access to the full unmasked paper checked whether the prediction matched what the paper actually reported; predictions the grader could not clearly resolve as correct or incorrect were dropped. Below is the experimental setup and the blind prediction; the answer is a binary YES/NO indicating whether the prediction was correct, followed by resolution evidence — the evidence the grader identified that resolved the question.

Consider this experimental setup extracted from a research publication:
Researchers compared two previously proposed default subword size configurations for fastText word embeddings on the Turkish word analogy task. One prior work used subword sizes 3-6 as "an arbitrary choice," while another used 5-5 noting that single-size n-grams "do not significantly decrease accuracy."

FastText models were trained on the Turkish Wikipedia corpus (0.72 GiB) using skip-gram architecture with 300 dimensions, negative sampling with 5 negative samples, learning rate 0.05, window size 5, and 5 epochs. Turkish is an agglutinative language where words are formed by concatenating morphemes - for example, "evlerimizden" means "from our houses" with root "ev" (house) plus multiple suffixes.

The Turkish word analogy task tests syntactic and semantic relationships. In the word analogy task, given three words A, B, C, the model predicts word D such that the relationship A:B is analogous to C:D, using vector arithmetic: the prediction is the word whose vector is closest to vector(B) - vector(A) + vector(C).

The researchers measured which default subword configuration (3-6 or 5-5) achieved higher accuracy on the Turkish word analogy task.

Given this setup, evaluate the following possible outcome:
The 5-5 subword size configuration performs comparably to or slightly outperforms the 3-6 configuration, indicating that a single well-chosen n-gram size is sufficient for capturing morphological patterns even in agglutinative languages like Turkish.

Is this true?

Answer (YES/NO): NO